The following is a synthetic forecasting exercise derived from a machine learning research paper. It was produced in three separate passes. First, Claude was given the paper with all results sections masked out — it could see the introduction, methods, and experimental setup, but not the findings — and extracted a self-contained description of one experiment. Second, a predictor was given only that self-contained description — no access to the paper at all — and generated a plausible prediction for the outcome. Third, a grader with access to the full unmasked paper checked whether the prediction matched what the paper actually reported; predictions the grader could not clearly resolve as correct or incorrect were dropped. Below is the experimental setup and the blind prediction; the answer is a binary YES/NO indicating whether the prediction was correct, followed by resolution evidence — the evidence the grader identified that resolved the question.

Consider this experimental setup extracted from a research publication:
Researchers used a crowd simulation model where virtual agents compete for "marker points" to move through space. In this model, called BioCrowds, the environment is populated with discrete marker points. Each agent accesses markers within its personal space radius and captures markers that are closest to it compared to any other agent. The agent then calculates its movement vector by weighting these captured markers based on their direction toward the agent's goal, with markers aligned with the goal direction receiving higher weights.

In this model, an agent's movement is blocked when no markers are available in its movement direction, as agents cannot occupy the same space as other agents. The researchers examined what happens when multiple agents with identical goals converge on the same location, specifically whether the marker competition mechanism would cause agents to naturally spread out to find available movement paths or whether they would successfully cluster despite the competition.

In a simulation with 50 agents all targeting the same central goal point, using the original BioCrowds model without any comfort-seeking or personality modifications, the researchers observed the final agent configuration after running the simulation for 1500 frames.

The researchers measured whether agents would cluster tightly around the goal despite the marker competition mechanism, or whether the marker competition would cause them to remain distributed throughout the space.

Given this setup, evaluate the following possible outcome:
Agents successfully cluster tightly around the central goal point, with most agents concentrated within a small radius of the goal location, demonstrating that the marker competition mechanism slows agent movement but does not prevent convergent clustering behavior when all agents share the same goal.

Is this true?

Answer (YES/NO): YES